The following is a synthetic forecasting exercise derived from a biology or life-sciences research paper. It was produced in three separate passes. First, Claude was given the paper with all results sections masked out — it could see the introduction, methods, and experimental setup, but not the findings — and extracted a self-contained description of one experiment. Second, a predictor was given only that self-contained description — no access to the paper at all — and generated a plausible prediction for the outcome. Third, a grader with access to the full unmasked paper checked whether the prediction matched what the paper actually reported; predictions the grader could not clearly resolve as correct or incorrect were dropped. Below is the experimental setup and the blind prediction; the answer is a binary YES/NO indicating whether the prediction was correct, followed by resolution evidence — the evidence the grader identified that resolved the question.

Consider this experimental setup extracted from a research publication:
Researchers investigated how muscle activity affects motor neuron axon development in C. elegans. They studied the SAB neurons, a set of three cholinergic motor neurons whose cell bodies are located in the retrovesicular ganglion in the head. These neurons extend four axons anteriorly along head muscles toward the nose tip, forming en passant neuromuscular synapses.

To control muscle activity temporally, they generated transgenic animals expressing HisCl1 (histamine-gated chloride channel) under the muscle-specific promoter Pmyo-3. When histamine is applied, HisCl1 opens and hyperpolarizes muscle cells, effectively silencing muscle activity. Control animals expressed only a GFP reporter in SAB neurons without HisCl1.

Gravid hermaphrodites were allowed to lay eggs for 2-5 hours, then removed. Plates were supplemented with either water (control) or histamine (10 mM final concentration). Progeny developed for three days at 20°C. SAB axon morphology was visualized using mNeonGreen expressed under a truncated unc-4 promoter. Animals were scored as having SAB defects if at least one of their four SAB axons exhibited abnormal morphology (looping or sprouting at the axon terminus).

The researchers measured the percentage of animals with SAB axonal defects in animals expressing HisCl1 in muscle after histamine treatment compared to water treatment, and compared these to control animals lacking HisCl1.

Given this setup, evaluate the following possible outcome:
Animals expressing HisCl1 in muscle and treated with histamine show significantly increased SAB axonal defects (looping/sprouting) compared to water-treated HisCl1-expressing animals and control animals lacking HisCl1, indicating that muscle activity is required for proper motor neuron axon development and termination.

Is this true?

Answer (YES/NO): YES